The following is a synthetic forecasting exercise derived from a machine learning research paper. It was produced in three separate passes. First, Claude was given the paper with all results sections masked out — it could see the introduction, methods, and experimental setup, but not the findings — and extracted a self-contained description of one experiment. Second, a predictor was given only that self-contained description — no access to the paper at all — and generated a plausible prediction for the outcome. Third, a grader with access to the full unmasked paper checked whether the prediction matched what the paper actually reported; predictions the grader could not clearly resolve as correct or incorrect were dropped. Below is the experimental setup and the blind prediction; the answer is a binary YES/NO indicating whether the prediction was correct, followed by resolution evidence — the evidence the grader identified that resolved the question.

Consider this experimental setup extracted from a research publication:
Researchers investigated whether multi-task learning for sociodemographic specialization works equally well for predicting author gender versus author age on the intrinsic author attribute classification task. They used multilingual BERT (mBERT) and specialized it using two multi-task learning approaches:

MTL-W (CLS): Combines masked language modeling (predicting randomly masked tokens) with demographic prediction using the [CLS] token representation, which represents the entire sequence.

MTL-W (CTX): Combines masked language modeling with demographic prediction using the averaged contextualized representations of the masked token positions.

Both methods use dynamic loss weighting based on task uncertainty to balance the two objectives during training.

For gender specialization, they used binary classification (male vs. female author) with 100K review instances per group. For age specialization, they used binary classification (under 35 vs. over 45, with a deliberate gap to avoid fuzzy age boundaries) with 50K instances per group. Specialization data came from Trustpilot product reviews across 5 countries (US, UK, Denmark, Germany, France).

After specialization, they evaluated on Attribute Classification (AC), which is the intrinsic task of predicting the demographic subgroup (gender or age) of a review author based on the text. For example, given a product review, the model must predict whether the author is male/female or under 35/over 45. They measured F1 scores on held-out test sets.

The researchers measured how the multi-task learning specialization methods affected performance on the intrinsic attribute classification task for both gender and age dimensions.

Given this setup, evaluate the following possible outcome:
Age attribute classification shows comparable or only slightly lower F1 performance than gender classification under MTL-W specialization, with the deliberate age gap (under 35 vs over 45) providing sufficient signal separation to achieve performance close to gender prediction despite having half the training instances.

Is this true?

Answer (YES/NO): NO